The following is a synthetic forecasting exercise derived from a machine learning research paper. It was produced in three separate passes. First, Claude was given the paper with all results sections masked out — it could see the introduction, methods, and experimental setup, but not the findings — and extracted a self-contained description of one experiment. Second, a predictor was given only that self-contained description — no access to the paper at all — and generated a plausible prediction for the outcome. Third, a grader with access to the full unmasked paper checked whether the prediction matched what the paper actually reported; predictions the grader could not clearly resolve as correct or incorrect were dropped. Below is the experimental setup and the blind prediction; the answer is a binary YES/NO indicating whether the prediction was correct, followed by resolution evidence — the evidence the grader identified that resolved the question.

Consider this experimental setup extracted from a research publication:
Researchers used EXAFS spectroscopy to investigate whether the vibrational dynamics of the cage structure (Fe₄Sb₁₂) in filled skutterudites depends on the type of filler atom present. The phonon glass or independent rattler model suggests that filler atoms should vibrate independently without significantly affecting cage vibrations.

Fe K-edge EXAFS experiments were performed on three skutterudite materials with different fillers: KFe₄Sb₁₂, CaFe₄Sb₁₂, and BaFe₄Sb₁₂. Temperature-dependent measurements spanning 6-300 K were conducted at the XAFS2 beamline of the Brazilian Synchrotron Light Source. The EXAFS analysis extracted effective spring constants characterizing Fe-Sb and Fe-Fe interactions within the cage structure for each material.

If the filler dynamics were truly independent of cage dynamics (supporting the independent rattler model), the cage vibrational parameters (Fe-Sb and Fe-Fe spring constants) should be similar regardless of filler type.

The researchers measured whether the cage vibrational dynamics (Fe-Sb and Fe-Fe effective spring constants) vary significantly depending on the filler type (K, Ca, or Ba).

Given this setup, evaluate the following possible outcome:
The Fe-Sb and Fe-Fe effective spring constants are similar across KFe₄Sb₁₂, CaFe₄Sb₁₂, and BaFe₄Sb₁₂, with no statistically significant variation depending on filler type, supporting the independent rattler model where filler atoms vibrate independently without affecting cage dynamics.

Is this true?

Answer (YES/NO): NO